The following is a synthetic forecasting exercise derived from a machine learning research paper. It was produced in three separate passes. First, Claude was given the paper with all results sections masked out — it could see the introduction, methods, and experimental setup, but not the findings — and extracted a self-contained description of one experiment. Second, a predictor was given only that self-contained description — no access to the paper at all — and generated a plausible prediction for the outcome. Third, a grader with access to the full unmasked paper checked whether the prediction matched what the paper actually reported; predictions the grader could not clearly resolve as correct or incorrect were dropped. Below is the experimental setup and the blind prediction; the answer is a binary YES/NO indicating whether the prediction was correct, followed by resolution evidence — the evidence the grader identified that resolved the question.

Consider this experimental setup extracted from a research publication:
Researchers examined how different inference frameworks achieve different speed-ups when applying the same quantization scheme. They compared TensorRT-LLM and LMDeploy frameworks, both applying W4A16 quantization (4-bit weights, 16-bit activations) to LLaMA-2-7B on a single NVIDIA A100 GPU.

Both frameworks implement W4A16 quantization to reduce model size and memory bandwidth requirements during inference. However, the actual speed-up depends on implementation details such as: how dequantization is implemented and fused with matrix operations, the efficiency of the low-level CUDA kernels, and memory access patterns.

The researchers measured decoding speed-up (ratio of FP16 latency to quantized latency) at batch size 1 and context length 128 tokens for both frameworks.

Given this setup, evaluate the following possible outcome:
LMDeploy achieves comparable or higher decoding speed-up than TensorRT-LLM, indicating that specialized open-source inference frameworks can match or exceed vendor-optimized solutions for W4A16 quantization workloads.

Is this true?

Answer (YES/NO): NO